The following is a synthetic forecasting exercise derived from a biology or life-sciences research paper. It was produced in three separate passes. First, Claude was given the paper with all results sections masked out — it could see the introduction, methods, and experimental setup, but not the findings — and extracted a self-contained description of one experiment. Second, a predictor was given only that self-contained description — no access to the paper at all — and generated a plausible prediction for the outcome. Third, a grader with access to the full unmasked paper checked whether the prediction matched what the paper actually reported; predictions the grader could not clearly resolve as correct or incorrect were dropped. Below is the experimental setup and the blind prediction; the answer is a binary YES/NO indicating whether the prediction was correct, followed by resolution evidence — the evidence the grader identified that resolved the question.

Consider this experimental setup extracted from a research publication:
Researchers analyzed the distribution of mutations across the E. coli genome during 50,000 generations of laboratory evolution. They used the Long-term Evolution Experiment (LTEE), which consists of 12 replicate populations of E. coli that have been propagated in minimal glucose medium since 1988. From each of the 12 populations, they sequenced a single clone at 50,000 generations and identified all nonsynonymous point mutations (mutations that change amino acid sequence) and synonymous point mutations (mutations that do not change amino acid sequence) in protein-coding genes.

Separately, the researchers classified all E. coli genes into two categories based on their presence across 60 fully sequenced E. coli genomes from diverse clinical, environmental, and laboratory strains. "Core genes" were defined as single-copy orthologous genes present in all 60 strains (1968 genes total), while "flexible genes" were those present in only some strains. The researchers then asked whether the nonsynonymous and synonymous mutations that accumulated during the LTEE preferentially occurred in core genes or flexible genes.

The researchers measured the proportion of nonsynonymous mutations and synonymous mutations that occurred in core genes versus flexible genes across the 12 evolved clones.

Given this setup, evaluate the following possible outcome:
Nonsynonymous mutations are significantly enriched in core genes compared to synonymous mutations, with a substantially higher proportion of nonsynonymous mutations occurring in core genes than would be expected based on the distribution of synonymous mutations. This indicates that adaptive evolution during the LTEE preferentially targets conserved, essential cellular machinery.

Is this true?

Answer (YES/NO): YES